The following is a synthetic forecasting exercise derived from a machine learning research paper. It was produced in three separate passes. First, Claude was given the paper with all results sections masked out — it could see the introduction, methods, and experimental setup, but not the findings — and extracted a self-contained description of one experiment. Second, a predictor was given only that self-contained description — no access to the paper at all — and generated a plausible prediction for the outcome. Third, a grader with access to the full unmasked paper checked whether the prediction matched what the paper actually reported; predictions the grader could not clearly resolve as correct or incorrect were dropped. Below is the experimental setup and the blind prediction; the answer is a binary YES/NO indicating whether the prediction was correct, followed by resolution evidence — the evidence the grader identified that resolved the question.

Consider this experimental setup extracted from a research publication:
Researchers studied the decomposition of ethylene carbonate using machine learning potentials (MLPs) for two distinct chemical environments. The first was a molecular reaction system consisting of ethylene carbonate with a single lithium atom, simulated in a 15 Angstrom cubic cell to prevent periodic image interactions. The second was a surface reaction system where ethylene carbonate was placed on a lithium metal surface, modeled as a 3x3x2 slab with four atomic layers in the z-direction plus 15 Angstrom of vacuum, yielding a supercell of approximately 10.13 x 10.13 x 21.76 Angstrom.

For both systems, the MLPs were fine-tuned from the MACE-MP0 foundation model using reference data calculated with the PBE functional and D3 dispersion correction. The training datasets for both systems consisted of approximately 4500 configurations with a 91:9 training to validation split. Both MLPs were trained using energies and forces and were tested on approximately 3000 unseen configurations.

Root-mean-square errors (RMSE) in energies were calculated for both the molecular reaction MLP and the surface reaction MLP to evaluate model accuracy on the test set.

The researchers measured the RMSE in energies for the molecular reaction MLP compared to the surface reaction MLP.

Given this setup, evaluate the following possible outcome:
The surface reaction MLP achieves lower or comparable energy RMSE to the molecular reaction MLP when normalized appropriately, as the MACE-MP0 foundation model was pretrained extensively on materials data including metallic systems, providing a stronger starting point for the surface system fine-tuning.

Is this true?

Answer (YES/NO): YES